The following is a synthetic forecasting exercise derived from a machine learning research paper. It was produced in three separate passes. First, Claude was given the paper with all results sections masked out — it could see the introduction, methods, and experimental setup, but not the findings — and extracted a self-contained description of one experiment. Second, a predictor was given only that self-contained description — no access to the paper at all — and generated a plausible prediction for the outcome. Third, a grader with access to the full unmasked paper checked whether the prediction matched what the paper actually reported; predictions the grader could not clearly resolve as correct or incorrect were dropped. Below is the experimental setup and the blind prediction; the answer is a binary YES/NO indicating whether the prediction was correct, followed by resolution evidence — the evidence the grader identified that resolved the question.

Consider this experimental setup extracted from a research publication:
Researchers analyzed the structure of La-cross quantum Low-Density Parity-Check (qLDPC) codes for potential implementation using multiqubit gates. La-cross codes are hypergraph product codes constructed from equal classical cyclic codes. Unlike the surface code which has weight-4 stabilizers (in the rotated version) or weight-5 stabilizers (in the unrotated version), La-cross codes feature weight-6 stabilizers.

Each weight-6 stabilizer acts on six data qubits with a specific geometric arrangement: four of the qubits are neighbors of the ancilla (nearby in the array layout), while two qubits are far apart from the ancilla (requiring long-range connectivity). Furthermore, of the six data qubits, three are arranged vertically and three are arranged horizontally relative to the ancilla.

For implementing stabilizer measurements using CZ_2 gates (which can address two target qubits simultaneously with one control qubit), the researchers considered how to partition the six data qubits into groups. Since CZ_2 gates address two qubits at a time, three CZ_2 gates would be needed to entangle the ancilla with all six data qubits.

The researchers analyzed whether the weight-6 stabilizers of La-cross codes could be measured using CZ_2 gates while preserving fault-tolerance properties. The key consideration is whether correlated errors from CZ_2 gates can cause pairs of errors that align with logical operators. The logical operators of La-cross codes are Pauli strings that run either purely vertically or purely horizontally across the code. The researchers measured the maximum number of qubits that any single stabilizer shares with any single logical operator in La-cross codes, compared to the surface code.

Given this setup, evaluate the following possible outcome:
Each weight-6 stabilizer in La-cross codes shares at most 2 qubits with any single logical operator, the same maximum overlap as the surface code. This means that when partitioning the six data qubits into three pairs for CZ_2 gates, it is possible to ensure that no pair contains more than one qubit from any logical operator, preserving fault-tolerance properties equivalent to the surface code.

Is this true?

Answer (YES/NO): YES